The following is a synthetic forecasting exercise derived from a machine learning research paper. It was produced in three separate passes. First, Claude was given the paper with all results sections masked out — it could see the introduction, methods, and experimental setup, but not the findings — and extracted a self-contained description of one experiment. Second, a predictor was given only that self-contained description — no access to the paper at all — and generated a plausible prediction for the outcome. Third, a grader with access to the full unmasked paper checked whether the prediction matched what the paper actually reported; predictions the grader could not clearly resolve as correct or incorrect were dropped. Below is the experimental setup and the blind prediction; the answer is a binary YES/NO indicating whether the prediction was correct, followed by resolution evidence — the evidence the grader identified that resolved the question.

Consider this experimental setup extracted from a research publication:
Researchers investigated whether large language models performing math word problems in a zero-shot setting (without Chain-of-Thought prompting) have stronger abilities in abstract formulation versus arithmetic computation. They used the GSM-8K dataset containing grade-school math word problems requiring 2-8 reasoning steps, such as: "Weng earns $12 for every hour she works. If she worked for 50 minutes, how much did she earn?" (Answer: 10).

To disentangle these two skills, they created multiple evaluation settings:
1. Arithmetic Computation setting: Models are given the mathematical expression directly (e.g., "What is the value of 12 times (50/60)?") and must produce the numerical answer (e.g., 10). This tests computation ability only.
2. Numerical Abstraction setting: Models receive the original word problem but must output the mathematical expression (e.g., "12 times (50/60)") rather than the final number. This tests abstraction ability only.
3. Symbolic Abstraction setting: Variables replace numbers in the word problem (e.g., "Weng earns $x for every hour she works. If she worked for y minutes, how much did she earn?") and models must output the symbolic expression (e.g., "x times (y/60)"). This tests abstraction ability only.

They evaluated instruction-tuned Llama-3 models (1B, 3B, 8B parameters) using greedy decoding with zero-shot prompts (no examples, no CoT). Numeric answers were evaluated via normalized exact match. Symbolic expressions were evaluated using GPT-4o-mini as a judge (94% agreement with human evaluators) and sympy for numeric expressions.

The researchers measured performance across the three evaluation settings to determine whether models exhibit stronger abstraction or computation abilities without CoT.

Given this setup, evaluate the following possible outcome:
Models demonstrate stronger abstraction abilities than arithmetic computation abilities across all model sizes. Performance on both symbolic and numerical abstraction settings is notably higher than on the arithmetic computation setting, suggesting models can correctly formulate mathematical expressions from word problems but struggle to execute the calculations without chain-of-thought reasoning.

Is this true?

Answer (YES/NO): YES